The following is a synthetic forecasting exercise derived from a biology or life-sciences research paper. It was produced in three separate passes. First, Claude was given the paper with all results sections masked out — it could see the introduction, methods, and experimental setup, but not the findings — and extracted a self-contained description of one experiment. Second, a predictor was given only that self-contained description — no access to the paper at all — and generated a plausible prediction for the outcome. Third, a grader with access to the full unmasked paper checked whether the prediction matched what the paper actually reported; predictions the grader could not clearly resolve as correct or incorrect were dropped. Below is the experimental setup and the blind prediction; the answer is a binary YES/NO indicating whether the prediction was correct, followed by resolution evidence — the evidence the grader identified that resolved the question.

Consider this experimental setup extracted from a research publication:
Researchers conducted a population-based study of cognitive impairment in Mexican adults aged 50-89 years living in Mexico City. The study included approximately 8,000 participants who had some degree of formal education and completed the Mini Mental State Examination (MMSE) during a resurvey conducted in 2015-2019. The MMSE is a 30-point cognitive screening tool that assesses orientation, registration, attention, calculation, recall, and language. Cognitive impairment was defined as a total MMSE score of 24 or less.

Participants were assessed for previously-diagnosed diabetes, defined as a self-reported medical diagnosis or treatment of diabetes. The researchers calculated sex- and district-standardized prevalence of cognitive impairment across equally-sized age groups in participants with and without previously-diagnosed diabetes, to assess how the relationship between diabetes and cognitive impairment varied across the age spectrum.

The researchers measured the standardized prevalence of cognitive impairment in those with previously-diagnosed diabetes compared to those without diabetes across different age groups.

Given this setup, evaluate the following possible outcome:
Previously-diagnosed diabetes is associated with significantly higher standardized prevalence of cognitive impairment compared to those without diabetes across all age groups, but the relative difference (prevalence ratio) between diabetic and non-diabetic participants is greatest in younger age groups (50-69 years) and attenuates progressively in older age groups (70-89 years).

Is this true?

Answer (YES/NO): NO